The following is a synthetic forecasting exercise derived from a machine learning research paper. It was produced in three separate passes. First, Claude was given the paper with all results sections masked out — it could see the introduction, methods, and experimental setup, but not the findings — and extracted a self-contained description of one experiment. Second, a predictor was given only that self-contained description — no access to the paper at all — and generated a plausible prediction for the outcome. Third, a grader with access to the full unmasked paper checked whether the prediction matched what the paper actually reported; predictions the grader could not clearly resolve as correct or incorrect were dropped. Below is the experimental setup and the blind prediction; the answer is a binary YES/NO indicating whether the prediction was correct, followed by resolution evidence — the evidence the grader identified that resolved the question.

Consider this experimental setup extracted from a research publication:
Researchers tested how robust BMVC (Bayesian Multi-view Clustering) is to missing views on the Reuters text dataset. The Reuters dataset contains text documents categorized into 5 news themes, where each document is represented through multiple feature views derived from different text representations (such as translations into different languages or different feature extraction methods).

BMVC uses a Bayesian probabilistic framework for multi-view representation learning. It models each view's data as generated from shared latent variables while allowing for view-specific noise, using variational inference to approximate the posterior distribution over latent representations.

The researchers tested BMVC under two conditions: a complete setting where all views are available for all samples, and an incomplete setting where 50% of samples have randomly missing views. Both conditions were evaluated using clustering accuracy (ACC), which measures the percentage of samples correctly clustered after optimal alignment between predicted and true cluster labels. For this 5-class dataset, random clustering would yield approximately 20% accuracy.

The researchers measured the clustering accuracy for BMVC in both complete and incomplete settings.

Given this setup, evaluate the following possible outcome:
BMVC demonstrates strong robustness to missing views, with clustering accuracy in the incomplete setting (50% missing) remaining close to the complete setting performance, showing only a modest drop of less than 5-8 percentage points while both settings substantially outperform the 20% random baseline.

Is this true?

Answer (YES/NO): NO